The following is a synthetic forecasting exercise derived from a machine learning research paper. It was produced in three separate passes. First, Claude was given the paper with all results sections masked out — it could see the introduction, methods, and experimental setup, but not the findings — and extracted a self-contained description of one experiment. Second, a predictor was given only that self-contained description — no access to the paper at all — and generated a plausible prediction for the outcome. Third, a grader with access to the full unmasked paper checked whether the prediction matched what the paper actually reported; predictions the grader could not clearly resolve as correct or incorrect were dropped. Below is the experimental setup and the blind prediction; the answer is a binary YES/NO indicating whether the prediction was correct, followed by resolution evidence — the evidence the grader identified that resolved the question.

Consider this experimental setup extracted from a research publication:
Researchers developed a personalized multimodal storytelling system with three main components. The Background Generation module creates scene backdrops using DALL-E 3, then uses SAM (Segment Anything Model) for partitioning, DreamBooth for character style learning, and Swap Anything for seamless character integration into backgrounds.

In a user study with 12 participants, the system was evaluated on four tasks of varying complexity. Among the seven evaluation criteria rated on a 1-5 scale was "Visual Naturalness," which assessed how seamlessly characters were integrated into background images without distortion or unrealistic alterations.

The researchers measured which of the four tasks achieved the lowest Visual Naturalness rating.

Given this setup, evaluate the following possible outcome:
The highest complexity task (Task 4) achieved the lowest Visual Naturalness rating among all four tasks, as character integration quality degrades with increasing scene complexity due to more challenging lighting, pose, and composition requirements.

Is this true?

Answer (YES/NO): NO